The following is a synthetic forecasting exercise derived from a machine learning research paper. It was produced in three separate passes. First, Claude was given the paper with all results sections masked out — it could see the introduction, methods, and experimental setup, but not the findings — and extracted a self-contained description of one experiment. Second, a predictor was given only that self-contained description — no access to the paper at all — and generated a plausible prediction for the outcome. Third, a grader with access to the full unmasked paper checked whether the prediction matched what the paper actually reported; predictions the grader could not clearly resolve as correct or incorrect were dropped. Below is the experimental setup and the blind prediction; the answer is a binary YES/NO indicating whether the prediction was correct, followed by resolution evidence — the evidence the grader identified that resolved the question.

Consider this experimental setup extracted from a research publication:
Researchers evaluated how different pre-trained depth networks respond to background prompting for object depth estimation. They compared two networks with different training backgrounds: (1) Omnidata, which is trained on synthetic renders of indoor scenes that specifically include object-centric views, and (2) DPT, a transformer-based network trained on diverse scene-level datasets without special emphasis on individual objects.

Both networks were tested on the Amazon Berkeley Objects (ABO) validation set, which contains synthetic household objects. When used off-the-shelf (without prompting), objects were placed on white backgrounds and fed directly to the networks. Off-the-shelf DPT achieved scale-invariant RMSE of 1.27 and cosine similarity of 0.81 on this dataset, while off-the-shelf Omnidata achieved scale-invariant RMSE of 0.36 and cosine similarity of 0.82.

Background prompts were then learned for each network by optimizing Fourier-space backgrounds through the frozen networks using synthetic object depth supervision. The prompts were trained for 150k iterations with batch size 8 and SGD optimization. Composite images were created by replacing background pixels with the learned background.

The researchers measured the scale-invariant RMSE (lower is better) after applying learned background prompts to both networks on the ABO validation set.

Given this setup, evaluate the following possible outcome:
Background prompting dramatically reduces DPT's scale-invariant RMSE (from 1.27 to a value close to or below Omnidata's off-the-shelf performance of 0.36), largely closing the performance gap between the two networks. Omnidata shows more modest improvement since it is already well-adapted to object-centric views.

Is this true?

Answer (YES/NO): YES